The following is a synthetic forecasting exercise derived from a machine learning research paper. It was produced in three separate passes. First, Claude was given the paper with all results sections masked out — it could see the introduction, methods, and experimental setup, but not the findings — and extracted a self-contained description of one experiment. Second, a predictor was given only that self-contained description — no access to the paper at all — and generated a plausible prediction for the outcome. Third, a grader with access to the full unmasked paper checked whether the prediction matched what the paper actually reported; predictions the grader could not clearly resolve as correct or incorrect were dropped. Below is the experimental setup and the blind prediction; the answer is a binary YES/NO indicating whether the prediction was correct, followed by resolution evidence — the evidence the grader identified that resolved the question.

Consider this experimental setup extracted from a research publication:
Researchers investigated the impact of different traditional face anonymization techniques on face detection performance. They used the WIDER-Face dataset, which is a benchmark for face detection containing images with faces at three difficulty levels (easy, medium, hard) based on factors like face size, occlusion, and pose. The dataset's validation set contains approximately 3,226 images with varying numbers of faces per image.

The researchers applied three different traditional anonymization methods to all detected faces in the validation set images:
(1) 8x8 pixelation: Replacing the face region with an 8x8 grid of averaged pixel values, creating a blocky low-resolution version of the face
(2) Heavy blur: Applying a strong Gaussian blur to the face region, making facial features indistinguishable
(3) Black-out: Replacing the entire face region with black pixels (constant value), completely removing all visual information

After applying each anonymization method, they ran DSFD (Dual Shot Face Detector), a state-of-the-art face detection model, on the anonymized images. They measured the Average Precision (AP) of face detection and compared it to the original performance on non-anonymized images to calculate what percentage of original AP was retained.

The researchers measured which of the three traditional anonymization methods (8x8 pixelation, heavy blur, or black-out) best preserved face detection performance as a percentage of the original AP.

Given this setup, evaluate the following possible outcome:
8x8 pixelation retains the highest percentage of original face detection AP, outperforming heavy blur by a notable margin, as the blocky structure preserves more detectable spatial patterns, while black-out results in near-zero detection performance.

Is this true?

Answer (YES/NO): NO